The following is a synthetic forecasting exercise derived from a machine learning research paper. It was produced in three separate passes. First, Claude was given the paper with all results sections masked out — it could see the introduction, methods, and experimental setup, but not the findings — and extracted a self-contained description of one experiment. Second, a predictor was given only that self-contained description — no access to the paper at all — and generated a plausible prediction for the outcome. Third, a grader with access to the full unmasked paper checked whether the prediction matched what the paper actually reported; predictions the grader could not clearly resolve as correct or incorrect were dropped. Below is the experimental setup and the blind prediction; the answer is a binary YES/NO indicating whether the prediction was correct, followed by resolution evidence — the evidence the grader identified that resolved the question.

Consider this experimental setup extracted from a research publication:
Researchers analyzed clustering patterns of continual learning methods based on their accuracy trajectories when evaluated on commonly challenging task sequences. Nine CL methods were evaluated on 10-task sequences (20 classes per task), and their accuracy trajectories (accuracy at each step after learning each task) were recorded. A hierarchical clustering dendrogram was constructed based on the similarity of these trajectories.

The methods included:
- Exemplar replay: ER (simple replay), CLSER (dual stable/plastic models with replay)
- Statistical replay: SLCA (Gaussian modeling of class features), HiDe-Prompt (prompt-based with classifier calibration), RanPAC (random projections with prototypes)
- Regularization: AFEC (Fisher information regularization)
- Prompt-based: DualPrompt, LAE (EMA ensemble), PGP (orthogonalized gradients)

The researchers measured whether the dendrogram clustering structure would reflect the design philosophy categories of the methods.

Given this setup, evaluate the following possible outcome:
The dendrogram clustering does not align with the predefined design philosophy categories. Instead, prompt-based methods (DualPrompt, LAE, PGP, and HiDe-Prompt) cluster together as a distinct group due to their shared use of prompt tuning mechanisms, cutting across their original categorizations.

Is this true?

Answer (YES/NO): NO